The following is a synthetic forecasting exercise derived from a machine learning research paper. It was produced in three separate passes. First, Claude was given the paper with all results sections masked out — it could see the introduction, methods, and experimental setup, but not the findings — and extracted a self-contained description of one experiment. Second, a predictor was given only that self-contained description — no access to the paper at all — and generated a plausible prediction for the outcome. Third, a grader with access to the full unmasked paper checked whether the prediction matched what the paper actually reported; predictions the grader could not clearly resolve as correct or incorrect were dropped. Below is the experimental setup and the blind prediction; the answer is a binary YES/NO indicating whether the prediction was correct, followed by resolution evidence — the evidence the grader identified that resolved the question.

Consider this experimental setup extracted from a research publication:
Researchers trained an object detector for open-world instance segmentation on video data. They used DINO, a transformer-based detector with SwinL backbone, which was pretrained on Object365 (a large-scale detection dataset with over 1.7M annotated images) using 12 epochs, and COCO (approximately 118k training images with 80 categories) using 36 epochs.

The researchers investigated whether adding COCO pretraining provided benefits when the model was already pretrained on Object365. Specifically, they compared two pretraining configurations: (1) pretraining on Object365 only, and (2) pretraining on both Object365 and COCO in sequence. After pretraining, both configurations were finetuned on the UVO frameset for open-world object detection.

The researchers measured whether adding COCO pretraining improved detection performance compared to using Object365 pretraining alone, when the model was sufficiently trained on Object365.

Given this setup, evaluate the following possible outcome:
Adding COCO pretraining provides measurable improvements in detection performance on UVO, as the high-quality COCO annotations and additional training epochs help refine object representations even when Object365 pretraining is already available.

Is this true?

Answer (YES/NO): NO